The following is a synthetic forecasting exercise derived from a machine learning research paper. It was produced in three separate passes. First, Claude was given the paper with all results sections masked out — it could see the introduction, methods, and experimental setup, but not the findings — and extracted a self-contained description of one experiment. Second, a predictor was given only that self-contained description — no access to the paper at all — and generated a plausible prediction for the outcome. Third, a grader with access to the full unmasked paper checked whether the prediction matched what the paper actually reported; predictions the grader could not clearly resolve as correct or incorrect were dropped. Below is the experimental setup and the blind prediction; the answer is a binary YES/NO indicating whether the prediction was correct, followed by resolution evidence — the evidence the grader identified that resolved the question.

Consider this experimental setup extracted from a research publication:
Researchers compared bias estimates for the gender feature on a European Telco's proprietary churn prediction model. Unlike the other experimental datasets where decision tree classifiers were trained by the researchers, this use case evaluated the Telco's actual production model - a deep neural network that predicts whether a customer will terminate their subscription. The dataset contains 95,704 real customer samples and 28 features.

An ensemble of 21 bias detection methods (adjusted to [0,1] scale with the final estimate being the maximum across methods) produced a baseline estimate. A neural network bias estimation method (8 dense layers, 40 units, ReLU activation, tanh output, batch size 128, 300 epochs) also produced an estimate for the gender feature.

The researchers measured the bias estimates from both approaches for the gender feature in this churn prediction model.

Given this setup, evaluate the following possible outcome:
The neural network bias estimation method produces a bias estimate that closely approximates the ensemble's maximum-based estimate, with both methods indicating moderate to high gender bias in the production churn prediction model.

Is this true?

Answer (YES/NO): NO